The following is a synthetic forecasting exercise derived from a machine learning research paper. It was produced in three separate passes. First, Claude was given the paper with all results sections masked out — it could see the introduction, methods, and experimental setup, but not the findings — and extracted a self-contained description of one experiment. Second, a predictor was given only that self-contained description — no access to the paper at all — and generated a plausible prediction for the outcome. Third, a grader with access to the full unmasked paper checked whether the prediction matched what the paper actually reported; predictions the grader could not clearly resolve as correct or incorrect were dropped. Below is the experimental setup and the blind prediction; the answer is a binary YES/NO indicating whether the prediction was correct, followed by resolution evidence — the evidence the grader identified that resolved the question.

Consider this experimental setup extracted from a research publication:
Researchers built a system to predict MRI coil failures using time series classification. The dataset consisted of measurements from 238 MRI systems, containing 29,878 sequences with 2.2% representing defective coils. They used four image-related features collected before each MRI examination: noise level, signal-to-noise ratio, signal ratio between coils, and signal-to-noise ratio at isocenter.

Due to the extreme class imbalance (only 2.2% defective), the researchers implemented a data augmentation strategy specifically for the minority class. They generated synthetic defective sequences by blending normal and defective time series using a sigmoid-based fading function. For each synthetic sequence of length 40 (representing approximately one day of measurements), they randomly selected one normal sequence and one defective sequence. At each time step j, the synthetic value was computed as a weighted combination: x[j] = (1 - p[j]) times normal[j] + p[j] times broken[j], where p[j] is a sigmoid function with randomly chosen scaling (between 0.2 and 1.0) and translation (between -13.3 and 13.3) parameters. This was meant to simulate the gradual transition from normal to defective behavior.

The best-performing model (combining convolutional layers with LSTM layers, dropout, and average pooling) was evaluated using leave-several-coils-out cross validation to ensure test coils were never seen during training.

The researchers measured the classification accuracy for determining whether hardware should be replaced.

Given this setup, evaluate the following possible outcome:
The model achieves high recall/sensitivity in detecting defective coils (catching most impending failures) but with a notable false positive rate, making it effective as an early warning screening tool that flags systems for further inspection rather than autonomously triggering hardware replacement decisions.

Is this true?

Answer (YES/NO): NO